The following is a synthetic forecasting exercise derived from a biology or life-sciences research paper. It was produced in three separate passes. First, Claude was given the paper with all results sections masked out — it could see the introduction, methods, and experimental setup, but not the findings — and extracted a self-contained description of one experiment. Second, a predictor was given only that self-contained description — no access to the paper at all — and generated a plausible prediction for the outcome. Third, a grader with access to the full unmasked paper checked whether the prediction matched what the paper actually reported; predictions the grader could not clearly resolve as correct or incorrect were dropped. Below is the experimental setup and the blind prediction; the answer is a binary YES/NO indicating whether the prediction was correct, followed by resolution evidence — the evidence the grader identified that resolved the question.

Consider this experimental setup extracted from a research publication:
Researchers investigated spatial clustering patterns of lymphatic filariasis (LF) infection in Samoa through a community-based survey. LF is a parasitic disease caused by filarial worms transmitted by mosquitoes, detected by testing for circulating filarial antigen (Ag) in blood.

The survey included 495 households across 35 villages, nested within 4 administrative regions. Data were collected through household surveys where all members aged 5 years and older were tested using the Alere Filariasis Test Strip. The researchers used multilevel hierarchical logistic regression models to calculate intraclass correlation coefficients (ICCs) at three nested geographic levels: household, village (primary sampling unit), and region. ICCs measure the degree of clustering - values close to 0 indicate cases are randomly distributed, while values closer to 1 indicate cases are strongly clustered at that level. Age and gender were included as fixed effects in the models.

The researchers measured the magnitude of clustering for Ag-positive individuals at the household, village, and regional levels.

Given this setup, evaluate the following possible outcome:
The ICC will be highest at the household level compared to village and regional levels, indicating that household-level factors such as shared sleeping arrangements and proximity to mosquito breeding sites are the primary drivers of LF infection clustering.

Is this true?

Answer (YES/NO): YES